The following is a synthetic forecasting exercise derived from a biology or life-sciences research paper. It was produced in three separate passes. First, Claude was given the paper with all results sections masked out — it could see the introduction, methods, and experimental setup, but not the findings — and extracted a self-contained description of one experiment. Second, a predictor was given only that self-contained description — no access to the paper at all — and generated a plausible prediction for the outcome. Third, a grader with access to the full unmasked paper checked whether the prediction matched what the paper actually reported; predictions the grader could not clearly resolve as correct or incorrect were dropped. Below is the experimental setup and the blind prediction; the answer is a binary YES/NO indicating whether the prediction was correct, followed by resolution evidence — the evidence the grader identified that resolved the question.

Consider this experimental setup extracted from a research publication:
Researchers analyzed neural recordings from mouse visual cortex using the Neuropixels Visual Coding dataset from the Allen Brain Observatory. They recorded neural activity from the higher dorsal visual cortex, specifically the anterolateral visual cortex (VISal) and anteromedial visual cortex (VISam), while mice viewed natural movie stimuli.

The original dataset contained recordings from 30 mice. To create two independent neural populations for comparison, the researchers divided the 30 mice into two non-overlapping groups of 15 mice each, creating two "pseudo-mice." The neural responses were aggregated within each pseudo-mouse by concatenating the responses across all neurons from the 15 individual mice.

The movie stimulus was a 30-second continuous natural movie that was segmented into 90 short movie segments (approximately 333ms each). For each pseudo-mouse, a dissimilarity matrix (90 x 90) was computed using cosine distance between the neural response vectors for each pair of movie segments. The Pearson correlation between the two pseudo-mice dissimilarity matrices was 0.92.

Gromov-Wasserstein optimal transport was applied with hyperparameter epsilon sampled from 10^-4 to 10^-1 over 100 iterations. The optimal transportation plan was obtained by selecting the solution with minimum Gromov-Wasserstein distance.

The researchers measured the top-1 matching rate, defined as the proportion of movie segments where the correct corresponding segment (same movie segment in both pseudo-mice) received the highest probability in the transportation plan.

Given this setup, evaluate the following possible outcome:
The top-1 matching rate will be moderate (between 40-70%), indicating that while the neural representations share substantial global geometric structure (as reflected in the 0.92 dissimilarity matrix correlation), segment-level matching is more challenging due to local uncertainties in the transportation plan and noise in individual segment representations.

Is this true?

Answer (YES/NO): NO